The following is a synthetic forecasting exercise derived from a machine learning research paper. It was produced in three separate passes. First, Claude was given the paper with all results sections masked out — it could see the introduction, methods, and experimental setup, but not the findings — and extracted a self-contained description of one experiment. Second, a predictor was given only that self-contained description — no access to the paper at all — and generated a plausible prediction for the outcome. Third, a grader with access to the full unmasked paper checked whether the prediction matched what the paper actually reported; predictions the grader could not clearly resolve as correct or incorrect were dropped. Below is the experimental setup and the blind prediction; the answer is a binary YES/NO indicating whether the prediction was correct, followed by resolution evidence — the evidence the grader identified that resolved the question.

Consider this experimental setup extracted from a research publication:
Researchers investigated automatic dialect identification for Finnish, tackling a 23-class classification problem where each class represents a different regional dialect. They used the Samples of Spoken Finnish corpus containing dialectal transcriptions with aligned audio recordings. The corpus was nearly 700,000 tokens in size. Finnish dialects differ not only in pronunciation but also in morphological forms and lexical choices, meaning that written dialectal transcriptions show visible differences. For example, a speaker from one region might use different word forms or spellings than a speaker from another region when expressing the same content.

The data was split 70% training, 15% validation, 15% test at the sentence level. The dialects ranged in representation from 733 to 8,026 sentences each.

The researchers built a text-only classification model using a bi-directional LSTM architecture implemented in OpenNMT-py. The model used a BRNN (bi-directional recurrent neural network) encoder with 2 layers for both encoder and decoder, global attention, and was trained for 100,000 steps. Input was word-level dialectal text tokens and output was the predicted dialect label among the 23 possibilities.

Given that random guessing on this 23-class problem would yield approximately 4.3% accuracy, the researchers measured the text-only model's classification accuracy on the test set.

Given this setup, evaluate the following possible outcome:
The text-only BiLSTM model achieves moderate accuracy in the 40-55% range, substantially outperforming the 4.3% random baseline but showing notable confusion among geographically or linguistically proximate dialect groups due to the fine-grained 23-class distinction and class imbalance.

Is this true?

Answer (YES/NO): NO